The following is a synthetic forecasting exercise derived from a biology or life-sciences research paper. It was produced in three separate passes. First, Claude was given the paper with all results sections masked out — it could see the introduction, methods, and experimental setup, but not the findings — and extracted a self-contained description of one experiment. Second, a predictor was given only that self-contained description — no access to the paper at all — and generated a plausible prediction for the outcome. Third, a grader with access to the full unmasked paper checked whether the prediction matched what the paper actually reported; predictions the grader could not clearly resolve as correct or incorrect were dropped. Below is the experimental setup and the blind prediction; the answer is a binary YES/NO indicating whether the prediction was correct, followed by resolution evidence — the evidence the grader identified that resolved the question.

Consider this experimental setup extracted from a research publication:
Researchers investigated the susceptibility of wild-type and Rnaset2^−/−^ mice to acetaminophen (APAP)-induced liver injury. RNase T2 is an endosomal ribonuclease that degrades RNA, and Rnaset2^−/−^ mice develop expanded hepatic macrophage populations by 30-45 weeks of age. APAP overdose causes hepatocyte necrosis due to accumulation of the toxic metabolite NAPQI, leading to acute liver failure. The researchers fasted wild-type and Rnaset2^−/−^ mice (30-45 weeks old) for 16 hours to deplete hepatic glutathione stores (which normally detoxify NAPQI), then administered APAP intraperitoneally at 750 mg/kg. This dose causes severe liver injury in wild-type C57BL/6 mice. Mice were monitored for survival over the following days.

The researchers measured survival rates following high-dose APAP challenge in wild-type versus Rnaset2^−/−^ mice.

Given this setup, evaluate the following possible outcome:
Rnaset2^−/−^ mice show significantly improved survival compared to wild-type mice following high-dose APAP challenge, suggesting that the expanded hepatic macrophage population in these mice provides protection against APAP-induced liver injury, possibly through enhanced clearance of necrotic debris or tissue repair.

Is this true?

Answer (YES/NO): YES